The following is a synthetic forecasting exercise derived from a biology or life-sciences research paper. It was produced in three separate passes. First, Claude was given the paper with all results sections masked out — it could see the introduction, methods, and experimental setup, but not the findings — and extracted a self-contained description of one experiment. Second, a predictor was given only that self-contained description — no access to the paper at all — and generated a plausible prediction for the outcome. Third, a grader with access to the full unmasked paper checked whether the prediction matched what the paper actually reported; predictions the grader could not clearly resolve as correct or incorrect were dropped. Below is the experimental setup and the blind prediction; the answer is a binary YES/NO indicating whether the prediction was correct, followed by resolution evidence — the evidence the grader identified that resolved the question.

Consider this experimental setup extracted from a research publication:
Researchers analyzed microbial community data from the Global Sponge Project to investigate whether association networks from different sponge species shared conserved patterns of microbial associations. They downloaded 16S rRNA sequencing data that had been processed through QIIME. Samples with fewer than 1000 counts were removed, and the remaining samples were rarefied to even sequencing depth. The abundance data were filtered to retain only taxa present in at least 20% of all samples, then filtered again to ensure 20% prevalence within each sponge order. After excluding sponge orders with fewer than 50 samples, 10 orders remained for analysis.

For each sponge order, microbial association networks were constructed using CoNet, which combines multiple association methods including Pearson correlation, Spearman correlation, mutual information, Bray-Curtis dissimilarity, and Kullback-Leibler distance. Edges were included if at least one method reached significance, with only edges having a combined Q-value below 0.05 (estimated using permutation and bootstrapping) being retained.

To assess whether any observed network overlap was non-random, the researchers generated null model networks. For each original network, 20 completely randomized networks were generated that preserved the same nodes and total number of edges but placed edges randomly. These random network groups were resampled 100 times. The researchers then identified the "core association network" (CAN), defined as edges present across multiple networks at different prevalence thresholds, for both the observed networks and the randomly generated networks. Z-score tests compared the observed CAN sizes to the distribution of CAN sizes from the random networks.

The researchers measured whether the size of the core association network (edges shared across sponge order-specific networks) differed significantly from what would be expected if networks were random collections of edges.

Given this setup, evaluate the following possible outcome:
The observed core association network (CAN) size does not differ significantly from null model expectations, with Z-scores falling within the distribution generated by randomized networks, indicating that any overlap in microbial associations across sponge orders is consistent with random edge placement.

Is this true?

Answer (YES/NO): NO